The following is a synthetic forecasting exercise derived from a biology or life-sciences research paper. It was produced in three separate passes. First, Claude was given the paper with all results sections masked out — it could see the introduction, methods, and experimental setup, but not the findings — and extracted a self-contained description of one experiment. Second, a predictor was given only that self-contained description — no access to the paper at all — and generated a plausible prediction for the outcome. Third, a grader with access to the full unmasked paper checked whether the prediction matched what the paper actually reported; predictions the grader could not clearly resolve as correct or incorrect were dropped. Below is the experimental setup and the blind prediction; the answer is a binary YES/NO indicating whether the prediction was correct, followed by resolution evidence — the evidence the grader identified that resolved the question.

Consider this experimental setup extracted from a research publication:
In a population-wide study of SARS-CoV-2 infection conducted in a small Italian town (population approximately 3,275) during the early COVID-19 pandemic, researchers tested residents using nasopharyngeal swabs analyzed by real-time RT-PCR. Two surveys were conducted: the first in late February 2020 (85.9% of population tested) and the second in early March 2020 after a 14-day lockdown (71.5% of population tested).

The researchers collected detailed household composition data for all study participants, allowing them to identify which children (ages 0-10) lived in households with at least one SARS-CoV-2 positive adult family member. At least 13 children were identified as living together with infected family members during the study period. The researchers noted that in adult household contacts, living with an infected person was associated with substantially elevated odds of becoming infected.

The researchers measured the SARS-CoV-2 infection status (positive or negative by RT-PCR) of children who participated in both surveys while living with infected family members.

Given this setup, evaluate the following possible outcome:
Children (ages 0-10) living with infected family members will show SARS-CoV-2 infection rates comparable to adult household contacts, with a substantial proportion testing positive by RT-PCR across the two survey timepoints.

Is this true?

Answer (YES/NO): NO